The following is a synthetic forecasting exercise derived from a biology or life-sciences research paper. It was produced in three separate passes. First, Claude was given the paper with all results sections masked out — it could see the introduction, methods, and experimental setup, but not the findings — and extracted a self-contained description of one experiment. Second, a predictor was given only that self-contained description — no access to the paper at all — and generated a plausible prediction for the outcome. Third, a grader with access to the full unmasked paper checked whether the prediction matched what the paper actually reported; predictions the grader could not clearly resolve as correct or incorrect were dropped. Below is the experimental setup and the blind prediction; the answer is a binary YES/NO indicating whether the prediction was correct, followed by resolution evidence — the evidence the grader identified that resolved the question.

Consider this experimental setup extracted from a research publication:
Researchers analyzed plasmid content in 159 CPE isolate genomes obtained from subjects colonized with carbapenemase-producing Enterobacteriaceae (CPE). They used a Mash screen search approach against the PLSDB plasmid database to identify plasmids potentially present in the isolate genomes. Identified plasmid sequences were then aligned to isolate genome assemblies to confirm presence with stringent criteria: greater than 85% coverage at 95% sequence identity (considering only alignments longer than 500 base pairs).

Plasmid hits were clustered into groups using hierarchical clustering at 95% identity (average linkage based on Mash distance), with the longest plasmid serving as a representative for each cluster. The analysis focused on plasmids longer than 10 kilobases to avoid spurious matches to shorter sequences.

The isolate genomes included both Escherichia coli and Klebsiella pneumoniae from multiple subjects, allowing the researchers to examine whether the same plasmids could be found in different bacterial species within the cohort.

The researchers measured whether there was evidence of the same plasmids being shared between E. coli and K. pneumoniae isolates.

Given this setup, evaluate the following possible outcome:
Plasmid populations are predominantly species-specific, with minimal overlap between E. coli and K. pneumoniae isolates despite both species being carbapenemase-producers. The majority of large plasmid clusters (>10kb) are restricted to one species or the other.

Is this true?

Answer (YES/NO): NO